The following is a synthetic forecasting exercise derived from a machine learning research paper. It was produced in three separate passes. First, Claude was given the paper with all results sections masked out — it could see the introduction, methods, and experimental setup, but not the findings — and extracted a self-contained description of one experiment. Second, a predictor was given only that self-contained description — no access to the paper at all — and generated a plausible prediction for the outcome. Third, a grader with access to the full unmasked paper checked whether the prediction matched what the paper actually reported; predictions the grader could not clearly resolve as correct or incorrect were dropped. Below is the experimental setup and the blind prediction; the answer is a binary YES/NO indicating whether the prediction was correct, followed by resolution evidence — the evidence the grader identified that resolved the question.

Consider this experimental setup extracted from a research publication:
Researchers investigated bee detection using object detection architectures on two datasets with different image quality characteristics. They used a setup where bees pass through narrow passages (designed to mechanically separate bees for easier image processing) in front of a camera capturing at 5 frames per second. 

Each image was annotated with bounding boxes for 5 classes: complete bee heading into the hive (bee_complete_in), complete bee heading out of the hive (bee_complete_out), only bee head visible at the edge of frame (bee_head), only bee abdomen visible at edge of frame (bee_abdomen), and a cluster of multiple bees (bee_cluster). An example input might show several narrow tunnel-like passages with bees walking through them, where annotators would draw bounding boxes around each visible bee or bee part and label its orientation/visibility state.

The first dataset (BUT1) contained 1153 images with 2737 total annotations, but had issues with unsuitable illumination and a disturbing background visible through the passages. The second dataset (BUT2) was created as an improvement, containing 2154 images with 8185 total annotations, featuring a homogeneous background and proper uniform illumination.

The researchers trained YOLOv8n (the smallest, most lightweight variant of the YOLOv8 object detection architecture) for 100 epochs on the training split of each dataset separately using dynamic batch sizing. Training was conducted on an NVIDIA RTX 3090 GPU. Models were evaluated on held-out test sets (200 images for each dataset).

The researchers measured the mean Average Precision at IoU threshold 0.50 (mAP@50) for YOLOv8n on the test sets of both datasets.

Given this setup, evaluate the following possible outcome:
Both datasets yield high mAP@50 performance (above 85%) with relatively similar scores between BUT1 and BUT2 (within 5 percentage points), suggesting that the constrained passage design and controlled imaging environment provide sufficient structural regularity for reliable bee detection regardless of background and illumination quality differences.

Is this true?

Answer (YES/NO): NO